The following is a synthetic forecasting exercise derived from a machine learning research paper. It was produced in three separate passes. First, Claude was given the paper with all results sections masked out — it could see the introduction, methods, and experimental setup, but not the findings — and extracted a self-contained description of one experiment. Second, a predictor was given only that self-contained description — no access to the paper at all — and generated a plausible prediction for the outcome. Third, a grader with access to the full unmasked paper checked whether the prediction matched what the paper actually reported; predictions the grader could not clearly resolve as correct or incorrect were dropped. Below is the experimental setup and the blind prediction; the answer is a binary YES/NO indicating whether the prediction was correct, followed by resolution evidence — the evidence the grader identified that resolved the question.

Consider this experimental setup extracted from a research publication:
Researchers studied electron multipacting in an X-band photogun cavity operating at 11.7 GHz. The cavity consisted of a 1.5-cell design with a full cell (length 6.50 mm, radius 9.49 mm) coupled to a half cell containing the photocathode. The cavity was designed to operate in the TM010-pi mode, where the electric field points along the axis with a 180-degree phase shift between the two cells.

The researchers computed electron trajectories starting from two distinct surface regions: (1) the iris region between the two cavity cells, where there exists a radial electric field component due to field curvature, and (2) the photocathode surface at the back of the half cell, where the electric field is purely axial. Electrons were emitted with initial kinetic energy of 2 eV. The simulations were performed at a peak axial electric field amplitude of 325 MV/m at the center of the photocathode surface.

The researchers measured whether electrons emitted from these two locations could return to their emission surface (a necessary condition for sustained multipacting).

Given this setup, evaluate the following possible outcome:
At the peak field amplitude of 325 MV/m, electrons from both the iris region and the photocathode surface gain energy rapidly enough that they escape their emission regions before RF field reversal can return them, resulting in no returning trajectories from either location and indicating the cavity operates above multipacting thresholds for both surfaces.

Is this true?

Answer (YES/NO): NO